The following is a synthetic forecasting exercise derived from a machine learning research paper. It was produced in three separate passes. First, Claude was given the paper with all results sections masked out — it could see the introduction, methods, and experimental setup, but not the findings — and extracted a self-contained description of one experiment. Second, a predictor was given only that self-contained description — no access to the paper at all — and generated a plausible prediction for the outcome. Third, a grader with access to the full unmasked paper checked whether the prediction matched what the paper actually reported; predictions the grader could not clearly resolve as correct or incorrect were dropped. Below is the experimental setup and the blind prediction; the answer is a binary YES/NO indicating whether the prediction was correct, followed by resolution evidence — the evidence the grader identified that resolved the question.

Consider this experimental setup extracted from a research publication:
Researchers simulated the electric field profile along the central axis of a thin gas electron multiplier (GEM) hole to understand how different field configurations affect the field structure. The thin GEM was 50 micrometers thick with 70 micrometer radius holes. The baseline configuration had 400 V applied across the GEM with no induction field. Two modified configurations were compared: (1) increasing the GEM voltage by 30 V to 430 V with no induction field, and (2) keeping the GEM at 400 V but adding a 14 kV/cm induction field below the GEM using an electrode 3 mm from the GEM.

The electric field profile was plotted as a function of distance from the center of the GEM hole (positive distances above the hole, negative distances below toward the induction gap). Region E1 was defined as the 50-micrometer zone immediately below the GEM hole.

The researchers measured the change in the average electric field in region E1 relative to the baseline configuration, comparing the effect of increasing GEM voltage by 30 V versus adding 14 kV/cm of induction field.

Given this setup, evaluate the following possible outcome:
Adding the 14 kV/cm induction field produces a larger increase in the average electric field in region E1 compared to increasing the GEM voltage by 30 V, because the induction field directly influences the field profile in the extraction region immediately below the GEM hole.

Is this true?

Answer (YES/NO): YES